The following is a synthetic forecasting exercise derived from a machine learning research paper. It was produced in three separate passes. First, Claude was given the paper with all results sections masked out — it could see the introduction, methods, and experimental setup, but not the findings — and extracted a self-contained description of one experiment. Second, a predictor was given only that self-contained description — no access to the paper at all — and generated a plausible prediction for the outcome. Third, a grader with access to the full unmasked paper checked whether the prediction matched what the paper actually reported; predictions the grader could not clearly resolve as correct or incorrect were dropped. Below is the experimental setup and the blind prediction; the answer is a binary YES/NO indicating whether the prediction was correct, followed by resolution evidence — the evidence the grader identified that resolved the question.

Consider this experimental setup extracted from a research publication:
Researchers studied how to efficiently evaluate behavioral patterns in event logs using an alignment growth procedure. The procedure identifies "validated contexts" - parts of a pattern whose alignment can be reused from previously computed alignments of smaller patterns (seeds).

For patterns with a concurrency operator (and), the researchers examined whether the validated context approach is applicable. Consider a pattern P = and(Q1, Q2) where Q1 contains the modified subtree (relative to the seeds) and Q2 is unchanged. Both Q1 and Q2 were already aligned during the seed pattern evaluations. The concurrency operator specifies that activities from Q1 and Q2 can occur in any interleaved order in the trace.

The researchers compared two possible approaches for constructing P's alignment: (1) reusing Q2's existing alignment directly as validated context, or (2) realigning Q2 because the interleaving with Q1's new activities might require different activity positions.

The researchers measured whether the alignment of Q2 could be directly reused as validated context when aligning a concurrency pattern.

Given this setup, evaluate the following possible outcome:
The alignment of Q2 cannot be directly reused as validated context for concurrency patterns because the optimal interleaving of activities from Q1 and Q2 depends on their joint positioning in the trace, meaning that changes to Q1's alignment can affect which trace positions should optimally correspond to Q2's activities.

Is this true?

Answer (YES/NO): NO